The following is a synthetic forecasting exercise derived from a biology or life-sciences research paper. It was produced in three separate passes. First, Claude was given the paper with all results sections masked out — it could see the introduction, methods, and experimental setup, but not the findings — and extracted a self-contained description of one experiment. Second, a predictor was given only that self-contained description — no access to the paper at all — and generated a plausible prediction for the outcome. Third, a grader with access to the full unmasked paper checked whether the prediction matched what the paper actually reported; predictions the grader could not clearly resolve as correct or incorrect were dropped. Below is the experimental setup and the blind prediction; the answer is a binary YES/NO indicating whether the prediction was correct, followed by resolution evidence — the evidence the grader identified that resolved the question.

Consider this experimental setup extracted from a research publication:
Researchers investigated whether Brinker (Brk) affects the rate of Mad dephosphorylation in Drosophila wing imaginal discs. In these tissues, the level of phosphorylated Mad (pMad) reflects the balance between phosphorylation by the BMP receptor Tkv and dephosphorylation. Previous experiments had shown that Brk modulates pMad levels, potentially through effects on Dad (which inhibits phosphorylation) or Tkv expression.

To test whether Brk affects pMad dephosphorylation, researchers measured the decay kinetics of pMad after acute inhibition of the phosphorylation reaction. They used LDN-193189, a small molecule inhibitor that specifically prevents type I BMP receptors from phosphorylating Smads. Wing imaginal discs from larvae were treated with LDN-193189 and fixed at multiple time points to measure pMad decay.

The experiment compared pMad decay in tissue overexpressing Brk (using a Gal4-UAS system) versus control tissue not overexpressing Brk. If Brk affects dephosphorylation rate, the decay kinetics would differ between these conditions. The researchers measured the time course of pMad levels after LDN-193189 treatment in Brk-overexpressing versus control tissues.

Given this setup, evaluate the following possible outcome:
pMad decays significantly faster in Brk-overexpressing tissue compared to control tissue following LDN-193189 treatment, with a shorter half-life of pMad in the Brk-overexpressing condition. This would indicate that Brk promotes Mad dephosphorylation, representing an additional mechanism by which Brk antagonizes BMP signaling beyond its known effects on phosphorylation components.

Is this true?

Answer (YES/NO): NO